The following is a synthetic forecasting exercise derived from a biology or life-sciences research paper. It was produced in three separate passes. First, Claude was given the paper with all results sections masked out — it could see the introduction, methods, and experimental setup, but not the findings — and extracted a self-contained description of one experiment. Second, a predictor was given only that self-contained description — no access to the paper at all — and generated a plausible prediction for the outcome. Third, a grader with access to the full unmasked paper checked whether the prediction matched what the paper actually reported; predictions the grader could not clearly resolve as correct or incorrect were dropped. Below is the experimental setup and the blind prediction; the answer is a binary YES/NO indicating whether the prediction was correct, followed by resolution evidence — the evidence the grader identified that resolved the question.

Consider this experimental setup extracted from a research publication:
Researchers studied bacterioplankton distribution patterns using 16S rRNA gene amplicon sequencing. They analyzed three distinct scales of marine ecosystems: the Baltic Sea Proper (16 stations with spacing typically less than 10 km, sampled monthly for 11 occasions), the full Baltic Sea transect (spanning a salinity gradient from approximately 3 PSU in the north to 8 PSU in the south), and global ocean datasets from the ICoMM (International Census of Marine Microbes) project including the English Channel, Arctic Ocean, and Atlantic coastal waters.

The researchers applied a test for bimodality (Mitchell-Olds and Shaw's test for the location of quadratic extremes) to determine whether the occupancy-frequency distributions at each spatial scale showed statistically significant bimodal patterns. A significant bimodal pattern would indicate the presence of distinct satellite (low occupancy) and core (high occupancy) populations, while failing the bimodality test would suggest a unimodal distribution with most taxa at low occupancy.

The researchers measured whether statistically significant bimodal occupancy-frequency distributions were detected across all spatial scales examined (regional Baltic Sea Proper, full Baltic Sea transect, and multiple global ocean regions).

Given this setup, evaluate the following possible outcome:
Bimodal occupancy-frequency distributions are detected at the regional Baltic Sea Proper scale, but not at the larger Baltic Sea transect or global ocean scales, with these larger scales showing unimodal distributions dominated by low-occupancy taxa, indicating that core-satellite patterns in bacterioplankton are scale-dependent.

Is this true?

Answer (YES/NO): NO